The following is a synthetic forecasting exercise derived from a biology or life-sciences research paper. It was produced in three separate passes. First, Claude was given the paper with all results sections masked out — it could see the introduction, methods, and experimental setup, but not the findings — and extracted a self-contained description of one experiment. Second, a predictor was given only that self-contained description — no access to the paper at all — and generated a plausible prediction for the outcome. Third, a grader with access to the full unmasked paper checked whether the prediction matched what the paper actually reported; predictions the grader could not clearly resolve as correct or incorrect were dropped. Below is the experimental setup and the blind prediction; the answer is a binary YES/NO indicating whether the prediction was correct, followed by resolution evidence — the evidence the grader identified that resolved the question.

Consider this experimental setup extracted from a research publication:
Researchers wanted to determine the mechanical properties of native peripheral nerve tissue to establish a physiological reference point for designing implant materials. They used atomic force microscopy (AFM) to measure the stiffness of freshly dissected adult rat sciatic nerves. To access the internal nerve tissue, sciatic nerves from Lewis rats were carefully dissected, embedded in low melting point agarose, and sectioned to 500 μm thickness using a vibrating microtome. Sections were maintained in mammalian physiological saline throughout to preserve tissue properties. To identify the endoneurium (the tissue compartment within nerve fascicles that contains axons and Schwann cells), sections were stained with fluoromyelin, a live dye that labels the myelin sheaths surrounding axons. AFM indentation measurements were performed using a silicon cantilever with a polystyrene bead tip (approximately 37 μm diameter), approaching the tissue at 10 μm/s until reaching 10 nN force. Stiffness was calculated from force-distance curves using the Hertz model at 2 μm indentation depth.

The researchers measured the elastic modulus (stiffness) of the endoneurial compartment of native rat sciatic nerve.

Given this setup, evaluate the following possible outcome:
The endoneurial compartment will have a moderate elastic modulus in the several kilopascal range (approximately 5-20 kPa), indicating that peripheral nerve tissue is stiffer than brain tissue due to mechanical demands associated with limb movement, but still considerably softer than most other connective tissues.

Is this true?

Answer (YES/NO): NO